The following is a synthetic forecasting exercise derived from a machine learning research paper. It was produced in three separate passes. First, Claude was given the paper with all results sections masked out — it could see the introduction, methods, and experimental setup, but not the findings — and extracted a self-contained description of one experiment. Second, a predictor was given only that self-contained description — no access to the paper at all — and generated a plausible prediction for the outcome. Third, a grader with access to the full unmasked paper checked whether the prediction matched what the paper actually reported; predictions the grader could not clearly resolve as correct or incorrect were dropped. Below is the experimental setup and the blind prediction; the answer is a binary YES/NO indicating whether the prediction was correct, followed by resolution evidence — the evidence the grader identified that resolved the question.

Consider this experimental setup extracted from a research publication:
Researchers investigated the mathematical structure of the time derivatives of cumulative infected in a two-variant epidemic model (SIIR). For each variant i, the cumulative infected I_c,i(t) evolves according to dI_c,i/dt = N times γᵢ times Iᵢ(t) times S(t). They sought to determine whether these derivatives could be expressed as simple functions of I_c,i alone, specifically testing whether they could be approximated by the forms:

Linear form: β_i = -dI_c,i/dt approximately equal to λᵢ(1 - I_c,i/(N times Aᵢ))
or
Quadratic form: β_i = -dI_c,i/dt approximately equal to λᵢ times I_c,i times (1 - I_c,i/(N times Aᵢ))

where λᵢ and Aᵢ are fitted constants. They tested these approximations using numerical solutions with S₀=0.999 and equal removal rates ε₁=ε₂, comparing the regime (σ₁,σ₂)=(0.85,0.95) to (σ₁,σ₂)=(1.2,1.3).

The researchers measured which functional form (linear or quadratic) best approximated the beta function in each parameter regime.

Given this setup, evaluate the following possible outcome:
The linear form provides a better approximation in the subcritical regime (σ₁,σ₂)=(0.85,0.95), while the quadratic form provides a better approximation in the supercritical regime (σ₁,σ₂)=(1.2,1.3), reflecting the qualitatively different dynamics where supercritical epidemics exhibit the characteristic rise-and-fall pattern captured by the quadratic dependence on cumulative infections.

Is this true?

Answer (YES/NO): YES